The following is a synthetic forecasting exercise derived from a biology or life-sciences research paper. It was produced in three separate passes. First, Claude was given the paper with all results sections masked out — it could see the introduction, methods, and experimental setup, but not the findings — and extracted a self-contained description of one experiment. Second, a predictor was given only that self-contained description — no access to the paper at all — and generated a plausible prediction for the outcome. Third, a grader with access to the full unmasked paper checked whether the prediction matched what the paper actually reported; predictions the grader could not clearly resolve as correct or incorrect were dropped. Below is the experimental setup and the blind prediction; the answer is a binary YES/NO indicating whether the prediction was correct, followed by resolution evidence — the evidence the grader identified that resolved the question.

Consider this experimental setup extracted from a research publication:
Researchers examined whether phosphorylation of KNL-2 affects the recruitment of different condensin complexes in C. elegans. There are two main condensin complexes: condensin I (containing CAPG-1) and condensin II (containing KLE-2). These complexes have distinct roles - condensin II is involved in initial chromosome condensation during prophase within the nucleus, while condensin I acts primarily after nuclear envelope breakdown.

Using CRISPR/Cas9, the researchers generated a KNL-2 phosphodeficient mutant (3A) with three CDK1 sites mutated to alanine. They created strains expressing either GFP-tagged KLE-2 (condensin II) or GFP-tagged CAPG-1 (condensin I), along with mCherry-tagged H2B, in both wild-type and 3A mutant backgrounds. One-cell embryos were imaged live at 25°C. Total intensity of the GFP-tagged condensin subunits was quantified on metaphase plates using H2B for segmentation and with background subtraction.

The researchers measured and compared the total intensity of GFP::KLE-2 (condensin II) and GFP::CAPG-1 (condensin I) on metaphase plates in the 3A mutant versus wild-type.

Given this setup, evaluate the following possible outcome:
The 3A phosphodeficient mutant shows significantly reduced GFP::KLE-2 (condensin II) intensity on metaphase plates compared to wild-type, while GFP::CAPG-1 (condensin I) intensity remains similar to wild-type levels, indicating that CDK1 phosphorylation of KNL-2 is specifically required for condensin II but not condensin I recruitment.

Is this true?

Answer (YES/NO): NO